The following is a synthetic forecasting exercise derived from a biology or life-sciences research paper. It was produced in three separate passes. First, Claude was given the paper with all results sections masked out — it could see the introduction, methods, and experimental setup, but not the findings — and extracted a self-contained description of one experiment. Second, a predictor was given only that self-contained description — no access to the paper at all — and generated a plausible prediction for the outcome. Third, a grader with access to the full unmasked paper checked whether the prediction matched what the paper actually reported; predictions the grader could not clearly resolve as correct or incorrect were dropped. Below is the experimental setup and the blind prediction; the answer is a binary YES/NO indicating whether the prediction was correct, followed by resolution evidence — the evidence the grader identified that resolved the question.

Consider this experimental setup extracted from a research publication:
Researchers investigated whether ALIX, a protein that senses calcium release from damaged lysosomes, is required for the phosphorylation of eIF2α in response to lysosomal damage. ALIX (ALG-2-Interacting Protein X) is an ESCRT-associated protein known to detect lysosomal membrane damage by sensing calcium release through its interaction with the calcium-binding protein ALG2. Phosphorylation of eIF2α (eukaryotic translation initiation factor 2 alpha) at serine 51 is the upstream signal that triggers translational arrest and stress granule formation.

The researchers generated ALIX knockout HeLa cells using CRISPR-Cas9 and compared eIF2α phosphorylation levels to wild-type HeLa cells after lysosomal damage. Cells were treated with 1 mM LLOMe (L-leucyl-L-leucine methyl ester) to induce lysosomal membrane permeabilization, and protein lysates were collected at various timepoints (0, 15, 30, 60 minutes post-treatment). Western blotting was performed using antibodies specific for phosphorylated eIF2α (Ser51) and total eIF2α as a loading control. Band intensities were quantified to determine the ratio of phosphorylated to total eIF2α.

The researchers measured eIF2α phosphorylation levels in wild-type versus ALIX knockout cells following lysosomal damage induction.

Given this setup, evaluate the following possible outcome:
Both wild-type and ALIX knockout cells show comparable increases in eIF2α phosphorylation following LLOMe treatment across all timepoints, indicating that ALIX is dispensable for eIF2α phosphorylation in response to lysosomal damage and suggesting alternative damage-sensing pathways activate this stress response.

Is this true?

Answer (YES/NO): NO